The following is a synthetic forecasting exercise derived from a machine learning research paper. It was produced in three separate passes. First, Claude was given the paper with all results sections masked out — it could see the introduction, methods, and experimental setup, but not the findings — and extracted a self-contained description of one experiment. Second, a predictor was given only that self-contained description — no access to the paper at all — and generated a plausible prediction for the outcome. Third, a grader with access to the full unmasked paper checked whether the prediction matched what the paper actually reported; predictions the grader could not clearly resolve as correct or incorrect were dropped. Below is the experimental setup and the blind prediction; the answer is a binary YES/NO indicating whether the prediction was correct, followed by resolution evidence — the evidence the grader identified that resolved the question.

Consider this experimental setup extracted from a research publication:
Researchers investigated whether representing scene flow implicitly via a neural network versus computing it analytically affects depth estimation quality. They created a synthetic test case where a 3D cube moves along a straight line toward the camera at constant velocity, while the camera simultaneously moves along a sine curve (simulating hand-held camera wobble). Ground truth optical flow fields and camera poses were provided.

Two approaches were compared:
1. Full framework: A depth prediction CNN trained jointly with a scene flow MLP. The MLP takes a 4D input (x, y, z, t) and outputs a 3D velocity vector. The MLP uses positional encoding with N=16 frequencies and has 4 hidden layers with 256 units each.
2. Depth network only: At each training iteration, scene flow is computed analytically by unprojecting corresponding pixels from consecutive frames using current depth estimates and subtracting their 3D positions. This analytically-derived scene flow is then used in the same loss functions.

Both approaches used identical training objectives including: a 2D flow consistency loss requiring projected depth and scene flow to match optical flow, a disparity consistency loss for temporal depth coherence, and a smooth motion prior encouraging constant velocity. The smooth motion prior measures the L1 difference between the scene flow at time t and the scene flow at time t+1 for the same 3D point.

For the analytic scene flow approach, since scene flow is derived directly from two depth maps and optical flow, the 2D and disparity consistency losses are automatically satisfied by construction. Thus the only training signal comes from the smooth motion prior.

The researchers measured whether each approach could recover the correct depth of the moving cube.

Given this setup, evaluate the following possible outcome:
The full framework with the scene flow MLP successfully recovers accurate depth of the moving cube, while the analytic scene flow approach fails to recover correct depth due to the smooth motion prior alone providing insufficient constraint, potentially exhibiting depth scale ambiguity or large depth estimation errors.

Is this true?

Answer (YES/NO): YES